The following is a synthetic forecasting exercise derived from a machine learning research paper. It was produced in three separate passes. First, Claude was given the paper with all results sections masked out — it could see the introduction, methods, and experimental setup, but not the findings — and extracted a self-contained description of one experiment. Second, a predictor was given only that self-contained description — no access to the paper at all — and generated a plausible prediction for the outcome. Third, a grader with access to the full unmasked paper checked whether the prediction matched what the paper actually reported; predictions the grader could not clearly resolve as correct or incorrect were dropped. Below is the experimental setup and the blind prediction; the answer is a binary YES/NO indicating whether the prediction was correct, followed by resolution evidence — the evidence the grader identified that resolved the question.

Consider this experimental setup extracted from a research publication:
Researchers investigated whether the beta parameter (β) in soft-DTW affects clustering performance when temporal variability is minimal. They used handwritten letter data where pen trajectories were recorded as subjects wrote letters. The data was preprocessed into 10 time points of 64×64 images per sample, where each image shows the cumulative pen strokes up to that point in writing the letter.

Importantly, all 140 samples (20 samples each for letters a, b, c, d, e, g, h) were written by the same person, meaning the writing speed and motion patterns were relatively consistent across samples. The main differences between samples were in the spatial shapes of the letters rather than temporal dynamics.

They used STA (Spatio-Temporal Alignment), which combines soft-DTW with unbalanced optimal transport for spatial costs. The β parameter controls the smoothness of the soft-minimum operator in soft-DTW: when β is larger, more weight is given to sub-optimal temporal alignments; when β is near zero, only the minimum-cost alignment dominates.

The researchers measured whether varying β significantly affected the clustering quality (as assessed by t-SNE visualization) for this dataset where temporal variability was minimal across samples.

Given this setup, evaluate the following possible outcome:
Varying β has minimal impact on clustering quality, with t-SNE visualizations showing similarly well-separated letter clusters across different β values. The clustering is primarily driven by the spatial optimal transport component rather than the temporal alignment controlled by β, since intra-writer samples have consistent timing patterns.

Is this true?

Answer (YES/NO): YES